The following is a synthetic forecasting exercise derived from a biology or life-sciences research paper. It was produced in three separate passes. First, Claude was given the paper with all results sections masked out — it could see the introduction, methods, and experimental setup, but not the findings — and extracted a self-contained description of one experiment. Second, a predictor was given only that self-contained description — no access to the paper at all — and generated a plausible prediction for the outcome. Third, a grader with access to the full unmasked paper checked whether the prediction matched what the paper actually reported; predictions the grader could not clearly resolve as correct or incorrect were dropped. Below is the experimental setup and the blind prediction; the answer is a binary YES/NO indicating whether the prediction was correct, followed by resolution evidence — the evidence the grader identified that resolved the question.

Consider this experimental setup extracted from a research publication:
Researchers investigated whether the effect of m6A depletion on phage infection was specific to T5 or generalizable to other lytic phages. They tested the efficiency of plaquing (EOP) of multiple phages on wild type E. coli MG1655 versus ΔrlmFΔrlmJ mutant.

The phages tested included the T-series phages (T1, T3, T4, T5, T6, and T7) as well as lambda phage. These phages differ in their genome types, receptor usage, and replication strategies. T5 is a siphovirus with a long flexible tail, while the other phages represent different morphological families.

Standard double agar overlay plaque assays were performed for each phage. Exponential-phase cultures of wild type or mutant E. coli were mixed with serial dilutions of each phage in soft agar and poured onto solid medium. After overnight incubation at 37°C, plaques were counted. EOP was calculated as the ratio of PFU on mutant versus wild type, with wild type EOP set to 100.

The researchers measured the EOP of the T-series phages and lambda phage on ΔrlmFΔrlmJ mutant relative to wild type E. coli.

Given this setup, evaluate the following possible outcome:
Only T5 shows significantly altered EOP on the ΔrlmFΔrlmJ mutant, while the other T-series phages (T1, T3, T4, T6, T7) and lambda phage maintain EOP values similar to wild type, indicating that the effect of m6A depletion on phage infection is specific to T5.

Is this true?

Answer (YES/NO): YES